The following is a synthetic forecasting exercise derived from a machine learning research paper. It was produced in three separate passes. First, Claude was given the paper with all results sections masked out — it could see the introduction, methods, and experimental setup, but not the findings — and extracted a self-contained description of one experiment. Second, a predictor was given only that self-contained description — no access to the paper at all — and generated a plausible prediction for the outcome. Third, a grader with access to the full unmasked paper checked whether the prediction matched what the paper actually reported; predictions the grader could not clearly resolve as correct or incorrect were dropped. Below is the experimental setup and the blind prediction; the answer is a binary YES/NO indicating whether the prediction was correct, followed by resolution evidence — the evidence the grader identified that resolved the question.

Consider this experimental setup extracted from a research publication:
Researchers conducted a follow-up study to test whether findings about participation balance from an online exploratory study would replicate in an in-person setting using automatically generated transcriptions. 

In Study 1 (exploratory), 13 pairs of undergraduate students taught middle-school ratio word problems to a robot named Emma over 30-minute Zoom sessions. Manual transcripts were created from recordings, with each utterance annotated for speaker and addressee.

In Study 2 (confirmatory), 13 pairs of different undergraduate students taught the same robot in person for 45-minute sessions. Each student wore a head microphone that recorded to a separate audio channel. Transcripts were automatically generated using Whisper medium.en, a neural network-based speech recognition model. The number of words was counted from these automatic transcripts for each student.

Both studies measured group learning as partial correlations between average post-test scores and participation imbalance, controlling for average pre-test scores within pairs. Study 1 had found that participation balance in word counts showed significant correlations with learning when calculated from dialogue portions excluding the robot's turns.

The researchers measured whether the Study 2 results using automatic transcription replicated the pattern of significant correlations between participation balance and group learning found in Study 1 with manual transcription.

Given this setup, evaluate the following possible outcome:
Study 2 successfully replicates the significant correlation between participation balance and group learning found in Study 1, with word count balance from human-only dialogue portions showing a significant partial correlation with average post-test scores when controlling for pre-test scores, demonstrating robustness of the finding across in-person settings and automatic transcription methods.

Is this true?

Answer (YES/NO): NO